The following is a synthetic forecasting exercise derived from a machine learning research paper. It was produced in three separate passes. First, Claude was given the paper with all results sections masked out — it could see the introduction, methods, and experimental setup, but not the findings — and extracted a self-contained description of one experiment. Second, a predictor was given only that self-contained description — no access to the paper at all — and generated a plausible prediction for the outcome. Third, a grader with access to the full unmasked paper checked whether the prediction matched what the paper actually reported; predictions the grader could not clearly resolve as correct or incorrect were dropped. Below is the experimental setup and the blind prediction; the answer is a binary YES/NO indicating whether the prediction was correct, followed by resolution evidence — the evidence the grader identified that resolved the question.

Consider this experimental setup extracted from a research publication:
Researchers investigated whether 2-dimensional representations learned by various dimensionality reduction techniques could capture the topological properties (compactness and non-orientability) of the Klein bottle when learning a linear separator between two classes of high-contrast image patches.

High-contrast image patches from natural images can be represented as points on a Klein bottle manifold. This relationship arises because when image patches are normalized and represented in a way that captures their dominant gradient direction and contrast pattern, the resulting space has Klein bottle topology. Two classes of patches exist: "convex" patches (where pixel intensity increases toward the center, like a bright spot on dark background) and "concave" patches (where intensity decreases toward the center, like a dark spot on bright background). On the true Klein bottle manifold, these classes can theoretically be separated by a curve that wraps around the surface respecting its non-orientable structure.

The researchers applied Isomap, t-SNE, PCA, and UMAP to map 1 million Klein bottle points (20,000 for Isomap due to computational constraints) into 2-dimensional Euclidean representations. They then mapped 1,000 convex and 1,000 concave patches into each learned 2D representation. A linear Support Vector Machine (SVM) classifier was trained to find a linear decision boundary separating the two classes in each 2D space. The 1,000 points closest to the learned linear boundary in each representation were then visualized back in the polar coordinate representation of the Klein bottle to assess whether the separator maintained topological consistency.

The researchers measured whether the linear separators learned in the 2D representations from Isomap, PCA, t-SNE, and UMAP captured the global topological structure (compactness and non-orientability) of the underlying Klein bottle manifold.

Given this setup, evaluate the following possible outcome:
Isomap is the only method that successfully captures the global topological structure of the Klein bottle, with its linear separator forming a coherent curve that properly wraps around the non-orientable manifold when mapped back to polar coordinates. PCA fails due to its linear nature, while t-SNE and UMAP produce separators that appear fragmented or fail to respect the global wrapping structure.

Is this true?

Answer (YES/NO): NO